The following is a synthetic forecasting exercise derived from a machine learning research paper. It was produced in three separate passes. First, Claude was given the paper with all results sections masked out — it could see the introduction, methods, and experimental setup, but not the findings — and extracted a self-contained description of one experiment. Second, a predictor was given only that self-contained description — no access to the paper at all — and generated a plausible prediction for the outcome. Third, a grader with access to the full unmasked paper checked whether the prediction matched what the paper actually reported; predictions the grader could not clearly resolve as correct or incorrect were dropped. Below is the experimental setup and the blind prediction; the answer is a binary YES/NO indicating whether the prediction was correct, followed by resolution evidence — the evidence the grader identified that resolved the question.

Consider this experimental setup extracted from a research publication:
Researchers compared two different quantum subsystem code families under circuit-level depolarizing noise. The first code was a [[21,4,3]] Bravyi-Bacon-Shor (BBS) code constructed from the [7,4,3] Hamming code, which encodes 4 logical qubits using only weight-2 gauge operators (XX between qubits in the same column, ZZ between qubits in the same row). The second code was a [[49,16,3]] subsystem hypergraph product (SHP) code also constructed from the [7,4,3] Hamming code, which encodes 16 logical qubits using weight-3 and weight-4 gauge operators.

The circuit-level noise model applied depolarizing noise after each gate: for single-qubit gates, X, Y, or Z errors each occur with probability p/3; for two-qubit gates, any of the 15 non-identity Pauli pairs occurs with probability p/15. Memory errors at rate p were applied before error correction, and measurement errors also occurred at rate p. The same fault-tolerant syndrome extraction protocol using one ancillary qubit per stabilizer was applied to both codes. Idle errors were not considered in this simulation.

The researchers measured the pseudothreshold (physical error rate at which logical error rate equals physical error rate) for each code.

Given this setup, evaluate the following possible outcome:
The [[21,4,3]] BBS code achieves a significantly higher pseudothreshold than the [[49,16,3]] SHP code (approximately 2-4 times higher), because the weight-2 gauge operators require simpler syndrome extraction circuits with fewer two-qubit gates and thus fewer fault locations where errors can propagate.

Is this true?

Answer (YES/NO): YES